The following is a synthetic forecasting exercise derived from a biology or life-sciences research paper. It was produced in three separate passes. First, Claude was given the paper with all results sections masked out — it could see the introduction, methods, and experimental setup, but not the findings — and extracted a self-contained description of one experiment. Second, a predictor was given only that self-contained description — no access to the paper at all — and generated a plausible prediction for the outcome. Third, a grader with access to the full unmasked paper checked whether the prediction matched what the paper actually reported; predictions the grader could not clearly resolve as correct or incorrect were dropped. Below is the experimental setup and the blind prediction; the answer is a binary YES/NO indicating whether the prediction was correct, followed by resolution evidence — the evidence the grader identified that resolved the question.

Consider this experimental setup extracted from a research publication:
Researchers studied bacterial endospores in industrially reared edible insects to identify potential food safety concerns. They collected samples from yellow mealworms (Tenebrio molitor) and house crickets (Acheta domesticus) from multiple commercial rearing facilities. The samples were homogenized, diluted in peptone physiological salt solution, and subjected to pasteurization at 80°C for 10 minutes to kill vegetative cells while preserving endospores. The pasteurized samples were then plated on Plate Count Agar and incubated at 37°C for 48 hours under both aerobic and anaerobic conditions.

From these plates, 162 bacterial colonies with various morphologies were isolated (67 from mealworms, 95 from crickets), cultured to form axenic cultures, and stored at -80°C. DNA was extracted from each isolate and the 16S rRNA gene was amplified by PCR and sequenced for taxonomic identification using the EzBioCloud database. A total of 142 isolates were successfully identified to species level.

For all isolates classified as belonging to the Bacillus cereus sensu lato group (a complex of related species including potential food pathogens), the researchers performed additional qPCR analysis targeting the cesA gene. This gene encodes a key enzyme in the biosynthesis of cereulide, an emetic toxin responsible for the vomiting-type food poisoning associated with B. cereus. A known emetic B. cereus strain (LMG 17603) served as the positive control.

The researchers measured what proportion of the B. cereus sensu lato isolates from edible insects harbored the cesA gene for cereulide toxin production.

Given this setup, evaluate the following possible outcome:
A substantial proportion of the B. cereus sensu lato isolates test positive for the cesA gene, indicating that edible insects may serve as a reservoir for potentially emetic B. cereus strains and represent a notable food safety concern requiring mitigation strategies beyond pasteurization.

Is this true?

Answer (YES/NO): YES